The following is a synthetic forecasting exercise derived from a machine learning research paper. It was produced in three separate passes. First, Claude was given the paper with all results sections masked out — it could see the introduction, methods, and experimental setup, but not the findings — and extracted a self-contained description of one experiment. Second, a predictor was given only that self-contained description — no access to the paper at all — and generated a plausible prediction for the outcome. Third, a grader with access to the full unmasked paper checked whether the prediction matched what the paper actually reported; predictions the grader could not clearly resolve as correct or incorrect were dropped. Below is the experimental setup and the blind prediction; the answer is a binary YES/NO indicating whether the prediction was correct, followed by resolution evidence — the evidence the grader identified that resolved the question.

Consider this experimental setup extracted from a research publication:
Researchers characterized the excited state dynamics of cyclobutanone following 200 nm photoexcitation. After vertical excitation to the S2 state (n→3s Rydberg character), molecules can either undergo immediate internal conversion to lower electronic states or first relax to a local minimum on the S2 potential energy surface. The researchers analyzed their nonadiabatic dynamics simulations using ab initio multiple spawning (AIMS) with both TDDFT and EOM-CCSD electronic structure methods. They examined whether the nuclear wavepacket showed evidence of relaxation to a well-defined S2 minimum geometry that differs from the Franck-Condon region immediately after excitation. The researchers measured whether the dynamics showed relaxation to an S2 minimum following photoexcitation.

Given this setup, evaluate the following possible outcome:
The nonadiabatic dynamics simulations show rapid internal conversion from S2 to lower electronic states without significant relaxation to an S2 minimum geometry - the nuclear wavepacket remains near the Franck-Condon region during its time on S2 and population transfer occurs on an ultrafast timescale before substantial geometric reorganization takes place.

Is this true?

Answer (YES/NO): NO